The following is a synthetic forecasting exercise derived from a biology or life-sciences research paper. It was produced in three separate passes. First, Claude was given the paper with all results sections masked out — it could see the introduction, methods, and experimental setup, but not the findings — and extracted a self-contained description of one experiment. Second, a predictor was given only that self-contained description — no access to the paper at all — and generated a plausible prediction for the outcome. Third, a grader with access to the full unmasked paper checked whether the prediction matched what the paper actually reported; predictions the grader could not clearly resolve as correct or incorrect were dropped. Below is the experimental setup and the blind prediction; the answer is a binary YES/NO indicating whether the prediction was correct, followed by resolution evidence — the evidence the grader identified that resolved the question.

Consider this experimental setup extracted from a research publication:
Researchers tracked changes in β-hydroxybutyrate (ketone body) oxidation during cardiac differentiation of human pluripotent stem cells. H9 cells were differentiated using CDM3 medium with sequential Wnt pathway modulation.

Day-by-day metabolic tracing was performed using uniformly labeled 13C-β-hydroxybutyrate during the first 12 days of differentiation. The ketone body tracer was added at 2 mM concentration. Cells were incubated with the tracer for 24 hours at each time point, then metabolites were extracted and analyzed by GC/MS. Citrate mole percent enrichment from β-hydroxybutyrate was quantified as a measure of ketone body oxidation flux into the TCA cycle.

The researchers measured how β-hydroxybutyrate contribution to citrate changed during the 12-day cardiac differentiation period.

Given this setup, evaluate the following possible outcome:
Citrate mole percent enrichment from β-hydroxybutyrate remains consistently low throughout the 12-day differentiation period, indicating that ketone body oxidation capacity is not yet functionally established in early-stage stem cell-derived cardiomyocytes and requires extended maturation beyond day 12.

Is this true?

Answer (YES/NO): NO